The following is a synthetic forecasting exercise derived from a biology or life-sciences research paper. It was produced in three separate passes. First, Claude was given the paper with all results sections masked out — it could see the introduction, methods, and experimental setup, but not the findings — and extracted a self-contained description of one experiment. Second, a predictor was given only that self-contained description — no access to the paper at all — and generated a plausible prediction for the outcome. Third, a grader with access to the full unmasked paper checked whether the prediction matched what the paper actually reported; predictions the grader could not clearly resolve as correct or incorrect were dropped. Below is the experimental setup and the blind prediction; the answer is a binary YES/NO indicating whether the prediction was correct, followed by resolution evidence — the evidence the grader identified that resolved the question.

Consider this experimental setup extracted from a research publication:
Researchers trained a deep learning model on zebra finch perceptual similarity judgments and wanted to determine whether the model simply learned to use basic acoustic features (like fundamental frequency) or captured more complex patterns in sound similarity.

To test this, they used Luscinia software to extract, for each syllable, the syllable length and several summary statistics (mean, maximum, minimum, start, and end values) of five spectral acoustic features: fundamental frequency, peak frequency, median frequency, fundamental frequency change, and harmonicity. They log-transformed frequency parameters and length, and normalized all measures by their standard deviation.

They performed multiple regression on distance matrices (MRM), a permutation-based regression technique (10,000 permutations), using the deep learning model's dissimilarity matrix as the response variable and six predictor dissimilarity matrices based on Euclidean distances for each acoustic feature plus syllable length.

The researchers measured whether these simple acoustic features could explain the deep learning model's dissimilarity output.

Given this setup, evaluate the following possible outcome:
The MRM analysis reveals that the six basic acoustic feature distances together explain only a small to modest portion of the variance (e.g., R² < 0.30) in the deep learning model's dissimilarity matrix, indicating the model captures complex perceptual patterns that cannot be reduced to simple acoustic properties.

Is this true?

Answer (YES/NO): NO